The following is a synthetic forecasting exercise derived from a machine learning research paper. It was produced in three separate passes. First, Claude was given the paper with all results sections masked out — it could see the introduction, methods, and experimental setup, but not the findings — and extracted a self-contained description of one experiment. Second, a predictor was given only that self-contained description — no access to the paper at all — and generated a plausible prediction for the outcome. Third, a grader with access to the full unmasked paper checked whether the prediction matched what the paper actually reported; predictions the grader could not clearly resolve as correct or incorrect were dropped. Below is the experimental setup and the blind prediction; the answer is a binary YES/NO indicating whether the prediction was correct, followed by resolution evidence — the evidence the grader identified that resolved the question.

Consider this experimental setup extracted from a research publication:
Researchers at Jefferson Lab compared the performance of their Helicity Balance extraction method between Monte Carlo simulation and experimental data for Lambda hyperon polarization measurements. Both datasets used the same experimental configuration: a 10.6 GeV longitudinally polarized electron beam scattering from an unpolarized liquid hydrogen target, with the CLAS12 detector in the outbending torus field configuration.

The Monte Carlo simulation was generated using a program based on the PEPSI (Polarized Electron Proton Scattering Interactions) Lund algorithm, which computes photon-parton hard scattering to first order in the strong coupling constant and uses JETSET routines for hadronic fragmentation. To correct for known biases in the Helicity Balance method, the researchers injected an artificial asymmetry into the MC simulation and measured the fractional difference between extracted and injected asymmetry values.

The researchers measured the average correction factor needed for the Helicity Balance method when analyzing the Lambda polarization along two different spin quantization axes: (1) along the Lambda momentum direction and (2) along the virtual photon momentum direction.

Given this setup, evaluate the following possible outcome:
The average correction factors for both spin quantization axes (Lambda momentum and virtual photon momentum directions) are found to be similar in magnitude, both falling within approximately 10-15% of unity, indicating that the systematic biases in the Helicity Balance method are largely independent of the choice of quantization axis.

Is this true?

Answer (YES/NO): NO